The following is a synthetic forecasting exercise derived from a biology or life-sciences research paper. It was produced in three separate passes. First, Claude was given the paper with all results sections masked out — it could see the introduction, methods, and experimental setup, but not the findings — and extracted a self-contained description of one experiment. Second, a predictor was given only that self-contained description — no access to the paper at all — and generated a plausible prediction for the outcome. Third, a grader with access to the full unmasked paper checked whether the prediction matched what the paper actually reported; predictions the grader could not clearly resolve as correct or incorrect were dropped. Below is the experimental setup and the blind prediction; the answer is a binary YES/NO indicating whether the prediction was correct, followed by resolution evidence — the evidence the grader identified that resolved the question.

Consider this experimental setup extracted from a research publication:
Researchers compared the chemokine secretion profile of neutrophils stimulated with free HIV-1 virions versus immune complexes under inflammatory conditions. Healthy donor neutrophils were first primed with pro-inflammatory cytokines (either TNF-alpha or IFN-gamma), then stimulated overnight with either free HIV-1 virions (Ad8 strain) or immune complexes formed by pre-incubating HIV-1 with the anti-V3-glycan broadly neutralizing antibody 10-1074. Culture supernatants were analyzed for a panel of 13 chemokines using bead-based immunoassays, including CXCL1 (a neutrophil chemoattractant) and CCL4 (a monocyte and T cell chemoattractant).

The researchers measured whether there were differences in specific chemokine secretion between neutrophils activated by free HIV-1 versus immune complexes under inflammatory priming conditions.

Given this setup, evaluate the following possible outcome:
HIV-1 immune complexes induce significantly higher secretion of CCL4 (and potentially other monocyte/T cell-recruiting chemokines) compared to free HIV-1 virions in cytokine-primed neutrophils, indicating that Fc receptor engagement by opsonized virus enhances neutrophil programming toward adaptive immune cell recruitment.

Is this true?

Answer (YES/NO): YES